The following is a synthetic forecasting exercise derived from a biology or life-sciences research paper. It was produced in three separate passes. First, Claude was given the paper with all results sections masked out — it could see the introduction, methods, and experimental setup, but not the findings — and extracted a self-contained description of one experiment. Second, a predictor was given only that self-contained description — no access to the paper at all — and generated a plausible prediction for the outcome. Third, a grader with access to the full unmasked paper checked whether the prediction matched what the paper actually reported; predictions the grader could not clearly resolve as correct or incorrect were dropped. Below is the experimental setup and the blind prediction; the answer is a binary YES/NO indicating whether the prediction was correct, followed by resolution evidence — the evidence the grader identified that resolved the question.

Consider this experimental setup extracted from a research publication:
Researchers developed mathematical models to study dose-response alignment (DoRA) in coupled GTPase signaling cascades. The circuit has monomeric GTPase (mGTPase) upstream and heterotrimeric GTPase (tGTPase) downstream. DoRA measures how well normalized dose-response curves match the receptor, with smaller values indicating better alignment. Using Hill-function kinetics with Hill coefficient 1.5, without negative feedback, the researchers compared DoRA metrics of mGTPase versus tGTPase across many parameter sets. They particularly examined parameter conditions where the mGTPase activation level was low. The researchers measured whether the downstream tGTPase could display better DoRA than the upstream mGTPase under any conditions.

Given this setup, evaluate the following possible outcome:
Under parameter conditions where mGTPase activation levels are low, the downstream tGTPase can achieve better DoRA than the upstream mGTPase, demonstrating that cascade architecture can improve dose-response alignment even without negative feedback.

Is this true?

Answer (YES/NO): YES